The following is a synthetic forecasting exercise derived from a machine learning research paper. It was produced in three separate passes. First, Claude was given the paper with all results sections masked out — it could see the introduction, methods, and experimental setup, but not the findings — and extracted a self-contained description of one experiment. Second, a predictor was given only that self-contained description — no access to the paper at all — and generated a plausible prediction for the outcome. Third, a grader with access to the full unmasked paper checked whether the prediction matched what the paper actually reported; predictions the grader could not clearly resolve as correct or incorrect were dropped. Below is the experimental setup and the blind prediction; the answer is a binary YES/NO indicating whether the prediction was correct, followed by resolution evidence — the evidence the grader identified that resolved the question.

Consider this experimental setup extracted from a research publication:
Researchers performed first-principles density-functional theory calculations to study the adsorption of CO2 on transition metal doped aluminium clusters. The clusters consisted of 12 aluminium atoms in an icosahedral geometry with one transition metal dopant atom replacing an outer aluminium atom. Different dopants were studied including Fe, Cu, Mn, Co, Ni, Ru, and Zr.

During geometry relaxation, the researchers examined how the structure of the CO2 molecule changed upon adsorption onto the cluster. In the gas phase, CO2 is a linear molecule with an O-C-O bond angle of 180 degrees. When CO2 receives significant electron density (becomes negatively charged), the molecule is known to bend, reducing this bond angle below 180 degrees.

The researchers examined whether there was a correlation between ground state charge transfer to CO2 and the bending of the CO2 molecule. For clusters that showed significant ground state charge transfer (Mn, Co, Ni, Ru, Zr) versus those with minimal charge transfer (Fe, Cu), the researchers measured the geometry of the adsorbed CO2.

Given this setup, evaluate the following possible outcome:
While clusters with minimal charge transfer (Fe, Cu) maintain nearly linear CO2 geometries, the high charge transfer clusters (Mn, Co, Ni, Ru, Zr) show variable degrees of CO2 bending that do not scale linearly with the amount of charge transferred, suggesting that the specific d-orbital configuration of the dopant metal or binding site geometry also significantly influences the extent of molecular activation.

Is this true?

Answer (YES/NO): YES